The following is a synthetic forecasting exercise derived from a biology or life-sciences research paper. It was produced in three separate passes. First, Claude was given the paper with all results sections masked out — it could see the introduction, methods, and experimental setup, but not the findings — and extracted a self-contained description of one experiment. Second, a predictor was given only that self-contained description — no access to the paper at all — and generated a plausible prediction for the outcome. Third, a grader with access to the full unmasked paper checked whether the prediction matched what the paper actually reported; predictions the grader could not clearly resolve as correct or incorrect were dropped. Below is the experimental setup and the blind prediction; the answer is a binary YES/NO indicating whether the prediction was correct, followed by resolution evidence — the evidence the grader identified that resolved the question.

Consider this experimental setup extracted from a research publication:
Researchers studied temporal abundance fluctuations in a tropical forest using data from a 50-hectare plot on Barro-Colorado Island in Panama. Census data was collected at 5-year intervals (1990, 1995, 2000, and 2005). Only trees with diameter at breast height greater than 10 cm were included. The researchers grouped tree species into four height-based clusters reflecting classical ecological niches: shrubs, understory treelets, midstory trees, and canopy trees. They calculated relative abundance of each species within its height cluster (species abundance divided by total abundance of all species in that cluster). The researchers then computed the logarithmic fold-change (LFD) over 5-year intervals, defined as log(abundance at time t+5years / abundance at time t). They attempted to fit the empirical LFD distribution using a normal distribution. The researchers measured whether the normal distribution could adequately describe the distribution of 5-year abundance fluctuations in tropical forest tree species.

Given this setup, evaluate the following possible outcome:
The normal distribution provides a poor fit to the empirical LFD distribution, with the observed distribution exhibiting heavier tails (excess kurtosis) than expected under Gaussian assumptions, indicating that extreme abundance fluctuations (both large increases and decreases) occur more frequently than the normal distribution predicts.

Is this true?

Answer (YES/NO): YES